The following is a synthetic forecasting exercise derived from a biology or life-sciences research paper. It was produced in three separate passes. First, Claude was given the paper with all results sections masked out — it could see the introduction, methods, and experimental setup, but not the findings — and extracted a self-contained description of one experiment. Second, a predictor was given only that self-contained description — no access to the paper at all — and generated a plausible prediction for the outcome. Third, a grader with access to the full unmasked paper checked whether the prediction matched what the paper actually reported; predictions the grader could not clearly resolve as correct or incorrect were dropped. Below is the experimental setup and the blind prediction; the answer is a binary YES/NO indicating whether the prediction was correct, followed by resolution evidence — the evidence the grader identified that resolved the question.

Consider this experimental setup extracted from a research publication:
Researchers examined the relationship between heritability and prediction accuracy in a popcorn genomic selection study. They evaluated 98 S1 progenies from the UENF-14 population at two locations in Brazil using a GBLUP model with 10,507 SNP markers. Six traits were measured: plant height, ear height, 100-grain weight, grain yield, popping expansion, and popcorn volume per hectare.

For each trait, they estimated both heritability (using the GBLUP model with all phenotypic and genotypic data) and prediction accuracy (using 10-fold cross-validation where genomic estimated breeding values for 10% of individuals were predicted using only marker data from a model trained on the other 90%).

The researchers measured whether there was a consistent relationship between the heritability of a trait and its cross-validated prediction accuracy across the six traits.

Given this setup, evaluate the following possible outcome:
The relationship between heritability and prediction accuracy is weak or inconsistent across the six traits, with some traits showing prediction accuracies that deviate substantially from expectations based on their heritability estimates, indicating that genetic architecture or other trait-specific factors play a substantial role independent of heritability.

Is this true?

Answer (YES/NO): NO